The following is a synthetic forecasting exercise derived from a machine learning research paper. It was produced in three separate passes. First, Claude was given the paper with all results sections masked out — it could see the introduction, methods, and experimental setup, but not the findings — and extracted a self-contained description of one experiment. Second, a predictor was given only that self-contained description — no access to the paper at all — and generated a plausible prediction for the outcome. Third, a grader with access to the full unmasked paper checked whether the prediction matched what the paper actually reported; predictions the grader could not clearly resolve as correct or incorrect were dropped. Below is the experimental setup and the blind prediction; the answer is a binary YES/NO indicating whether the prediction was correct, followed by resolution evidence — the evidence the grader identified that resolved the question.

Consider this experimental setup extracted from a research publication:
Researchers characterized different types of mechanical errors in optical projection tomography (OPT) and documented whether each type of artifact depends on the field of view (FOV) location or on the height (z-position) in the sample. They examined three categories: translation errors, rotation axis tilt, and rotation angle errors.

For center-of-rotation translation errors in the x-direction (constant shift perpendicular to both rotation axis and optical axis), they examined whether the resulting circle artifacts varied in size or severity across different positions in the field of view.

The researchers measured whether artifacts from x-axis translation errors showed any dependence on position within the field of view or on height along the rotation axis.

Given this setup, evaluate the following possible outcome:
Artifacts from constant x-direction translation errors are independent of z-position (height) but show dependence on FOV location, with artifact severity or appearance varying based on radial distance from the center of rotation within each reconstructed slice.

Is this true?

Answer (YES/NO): NO